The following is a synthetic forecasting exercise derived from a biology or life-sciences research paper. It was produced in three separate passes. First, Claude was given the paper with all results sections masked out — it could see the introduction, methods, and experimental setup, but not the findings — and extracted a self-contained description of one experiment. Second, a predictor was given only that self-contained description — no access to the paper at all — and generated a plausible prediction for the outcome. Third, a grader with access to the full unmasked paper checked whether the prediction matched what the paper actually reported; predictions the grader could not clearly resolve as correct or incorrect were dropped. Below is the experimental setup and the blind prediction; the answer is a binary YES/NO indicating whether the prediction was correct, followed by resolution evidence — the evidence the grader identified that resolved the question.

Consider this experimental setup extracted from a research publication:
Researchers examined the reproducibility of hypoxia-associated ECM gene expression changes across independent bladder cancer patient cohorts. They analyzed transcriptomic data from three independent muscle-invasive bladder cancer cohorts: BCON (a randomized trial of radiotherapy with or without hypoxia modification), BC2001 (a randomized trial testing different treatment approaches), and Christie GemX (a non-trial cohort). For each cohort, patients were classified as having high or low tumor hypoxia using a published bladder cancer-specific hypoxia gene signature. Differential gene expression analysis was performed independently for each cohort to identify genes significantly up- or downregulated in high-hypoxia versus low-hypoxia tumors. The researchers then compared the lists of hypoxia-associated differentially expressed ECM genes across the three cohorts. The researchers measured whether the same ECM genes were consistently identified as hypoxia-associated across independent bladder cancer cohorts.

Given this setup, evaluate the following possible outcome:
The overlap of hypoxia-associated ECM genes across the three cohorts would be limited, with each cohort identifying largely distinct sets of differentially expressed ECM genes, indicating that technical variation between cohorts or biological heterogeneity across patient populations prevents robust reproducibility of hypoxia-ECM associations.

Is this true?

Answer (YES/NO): NO